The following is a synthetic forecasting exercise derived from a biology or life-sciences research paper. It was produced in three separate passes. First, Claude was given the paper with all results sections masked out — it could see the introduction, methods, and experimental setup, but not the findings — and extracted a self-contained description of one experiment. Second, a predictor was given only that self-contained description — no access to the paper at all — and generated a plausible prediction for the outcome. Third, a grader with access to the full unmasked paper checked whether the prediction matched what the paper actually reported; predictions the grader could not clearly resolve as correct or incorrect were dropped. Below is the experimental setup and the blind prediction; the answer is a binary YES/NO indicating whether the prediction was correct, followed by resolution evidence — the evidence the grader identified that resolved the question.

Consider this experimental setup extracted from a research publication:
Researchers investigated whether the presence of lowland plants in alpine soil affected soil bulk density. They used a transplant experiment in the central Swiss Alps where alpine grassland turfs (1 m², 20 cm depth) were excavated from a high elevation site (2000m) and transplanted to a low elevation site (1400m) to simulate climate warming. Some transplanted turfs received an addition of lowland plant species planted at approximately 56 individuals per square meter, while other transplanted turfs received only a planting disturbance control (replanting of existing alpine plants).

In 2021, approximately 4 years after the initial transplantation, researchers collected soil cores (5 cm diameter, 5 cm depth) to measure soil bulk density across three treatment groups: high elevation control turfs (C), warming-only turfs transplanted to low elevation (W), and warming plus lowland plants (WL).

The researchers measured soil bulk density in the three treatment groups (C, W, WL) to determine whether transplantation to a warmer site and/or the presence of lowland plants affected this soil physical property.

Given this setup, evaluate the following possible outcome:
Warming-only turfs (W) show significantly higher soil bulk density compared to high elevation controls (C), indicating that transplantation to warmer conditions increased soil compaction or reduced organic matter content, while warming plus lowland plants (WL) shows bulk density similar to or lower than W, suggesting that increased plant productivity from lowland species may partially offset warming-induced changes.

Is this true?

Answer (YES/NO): NO